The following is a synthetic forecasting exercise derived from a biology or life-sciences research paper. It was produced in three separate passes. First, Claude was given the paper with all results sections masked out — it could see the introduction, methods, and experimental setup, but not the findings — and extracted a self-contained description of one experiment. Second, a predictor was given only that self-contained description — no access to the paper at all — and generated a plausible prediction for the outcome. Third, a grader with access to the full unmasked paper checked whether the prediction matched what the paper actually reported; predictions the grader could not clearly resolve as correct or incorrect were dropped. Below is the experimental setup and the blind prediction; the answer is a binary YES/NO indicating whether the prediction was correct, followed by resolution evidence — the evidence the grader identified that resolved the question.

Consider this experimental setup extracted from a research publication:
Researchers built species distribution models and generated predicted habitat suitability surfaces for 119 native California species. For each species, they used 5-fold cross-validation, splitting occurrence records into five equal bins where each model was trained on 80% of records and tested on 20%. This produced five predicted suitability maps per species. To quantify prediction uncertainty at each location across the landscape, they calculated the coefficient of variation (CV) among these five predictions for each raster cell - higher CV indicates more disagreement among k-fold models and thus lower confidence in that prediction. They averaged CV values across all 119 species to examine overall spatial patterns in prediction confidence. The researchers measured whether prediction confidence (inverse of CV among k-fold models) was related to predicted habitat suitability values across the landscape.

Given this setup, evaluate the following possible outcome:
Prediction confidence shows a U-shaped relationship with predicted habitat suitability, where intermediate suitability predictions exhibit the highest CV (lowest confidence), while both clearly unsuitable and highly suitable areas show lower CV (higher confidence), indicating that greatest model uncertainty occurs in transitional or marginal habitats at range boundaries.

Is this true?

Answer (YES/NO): NO